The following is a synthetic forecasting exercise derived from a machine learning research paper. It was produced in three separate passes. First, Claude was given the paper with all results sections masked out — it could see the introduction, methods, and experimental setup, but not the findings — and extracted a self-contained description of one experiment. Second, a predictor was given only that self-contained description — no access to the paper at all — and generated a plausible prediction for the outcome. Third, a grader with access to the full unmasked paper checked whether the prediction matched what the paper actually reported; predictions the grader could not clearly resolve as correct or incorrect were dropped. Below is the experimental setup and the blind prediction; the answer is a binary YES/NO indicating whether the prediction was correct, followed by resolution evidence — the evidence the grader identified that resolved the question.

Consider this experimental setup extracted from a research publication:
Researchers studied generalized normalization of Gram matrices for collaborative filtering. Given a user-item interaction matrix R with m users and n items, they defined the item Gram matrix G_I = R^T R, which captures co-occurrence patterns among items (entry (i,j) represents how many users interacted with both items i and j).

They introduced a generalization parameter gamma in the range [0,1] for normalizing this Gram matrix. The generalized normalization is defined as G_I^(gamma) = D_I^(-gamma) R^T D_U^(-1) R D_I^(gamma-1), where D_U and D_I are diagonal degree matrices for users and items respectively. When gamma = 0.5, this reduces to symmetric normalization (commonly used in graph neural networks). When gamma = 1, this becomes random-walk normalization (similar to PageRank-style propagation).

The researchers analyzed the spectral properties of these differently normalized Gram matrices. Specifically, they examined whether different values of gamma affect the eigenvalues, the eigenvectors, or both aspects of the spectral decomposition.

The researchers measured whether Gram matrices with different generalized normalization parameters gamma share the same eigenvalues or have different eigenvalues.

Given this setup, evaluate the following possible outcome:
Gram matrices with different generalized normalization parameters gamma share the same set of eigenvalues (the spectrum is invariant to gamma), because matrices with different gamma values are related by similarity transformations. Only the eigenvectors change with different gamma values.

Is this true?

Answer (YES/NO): YES